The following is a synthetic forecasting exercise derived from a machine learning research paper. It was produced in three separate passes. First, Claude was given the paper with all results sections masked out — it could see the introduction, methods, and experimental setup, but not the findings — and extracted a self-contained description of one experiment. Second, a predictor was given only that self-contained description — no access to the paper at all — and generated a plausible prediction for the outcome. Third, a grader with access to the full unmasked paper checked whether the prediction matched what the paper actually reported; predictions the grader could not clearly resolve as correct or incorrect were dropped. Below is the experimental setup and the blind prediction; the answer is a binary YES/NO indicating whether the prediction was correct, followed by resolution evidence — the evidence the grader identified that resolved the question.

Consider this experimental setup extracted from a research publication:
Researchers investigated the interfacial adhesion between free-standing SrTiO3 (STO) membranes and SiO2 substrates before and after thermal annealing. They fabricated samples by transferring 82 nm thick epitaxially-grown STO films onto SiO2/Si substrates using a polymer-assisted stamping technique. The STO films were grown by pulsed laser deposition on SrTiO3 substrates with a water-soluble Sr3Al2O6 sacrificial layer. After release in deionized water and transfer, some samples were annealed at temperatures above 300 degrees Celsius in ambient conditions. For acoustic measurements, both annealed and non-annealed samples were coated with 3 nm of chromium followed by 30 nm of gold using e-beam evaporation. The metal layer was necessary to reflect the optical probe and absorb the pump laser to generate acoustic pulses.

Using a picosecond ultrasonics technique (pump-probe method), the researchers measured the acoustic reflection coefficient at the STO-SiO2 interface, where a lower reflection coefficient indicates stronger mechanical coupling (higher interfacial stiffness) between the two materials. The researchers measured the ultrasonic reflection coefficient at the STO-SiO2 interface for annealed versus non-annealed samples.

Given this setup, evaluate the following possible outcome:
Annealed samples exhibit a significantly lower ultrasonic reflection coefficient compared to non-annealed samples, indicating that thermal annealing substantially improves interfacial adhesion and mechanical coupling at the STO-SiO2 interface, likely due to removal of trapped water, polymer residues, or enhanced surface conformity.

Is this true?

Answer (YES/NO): YES